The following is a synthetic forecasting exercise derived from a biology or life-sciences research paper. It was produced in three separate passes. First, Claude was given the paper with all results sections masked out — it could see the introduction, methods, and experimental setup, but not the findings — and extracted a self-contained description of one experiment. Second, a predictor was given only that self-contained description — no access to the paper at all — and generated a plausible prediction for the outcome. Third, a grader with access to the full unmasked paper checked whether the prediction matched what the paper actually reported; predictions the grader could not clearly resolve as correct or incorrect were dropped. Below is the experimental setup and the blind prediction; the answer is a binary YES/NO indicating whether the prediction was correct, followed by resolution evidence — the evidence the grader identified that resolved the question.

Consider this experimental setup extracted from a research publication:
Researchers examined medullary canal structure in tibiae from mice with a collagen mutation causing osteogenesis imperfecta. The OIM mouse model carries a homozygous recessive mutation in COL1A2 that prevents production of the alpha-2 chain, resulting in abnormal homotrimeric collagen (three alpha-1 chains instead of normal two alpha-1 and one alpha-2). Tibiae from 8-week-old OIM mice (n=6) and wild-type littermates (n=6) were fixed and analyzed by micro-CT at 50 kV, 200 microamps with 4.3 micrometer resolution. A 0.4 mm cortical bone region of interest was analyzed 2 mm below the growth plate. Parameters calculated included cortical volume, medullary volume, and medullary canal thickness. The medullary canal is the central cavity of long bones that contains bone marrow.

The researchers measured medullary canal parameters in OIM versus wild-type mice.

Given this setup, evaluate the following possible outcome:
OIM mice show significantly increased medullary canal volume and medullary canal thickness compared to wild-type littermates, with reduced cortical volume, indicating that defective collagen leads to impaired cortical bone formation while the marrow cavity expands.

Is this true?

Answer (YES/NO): NO